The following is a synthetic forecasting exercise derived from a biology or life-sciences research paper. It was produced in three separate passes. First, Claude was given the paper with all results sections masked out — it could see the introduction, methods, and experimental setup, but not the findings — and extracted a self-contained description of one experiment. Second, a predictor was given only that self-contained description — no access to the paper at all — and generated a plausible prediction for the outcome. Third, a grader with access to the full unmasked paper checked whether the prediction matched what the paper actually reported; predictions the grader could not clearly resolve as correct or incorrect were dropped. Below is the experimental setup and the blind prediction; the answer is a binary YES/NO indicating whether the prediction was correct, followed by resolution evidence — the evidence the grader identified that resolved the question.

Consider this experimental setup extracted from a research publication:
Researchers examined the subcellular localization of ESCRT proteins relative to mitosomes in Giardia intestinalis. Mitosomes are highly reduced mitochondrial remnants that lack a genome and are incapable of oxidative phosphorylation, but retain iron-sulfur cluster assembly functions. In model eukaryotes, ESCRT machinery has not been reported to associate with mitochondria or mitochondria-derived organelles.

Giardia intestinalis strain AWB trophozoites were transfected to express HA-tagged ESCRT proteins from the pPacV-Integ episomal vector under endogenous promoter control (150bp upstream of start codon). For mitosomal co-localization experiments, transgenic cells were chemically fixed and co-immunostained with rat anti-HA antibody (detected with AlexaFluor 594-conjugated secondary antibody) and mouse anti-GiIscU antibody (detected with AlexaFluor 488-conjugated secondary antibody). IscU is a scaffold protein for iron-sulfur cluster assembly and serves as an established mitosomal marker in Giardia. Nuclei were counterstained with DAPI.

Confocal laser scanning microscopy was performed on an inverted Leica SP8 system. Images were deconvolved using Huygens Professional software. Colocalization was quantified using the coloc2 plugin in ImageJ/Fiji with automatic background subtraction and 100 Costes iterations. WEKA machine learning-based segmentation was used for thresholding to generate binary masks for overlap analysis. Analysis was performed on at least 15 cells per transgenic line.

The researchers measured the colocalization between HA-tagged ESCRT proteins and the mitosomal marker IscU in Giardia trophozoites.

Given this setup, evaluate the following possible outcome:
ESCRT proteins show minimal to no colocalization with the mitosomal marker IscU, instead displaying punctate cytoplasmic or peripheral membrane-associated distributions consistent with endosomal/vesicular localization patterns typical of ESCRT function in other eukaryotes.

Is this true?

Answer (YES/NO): NO